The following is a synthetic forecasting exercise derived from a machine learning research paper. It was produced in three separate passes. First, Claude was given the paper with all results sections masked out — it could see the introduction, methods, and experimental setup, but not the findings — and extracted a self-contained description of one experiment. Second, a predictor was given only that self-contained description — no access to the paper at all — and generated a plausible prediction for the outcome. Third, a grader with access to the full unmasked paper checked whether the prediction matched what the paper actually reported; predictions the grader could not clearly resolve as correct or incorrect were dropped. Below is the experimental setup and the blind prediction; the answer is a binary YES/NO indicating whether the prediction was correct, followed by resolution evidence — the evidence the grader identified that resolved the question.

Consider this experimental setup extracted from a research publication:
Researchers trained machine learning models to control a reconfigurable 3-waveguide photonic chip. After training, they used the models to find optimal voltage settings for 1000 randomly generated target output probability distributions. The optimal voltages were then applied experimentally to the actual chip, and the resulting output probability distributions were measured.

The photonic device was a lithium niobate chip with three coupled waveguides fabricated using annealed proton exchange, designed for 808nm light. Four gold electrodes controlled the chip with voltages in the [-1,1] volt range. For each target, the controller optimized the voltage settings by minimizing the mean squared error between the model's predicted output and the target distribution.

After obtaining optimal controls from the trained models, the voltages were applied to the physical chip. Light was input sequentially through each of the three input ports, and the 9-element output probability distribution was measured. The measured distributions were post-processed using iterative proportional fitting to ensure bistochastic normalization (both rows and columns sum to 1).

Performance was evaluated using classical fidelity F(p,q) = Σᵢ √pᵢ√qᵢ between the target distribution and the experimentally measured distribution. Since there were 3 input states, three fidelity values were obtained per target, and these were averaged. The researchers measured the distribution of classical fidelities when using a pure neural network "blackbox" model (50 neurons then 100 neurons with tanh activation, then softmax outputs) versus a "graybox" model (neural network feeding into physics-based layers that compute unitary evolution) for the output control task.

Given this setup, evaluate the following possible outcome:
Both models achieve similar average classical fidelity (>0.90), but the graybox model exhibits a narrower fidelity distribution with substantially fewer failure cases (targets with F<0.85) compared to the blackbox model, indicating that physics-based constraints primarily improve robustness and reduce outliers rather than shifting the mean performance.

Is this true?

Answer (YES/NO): NO